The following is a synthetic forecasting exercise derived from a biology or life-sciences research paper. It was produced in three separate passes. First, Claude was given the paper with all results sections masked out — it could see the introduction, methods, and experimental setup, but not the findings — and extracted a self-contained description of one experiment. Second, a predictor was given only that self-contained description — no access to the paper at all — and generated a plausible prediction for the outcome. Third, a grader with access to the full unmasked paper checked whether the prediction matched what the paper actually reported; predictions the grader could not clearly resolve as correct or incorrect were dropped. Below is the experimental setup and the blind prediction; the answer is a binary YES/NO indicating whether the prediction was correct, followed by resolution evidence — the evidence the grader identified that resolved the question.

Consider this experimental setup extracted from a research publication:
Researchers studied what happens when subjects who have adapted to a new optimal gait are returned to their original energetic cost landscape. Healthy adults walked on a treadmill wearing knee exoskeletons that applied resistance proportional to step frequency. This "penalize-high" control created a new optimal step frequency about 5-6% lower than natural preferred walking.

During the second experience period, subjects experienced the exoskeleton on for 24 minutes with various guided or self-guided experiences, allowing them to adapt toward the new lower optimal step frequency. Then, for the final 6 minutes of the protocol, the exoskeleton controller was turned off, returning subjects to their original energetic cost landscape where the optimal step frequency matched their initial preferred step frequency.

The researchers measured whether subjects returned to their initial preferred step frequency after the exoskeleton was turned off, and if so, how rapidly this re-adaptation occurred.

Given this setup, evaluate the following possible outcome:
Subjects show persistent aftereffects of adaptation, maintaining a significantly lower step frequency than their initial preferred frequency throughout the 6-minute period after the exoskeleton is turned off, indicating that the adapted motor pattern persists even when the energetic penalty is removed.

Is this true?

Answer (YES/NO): NO